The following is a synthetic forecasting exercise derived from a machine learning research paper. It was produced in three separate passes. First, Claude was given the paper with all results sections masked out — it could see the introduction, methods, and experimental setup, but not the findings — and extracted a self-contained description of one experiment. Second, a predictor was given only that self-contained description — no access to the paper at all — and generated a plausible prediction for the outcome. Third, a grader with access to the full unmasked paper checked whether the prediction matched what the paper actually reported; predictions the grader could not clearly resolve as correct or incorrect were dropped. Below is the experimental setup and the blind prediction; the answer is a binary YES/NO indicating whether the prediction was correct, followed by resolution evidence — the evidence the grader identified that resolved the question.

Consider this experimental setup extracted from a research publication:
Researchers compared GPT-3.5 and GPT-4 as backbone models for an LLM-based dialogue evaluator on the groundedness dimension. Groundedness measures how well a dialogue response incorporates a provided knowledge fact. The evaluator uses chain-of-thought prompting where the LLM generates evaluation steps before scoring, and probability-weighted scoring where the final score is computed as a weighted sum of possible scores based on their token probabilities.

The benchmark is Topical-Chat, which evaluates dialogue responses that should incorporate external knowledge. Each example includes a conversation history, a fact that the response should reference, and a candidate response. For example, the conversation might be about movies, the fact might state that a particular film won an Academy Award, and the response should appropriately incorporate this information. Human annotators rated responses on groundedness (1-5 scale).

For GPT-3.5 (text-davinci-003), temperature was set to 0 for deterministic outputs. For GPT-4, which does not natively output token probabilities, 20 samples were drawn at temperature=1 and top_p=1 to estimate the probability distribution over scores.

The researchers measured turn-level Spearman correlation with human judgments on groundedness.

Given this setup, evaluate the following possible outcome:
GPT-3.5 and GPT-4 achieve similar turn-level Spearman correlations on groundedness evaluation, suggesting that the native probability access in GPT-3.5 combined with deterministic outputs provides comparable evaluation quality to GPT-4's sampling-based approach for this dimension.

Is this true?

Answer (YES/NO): YES